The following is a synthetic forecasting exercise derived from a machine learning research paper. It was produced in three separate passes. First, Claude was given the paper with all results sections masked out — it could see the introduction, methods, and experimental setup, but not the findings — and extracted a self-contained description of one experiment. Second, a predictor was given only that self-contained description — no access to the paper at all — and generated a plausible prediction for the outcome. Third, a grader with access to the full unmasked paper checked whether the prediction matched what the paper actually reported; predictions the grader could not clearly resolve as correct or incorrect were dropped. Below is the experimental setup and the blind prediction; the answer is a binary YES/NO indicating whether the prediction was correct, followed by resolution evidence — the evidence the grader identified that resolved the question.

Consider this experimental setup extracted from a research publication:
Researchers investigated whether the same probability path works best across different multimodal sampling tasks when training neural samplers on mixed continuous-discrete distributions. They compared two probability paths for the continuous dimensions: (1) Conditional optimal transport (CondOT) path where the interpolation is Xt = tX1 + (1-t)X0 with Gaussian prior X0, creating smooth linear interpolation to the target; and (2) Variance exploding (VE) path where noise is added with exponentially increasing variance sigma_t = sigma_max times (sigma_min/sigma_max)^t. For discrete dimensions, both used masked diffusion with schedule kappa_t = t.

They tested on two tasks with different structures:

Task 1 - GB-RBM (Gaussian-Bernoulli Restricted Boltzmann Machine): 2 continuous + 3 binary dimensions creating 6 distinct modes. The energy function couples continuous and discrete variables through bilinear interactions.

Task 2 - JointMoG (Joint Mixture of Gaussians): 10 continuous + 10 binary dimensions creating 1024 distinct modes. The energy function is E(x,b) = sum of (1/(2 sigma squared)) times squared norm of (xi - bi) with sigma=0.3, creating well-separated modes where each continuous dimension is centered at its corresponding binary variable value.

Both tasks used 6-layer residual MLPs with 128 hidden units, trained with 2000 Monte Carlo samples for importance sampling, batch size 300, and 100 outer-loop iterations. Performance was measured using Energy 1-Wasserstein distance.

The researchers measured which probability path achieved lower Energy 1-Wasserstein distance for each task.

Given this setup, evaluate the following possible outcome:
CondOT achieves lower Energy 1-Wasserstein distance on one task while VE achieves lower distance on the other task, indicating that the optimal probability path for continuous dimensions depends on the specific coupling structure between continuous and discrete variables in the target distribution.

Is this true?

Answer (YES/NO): YES